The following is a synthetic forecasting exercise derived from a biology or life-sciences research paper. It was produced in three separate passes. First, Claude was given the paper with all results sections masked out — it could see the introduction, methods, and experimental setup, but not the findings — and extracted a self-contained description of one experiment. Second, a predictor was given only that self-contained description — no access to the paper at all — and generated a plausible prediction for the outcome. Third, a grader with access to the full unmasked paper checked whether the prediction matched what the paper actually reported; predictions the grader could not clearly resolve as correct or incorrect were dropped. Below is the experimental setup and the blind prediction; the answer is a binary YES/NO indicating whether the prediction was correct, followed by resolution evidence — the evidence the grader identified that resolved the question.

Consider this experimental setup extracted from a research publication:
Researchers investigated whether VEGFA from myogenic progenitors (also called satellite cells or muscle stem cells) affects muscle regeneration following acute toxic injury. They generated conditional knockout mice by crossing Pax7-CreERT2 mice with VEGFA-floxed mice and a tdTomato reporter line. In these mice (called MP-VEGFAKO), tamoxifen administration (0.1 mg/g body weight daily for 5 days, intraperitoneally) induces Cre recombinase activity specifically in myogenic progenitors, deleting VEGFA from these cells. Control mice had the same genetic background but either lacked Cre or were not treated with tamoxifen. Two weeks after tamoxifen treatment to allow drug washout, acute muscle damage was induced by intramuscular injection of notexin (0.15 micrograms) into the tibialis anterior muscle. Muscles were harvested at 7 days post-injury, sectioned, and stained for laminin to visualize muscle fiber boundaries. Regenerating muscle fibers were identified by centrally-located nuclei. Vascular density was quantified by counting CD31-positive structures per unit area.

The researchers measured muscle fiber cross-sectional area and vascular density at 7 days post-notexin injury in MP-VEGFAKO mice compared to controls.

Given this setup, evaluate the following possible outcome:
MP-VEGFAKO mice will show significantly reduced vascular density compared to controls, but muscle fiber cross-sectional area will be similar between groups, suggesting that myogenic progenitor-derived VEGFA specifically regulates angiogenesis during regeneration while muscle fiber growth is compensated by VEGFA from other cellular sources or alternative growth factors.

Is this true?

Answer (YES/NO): NO